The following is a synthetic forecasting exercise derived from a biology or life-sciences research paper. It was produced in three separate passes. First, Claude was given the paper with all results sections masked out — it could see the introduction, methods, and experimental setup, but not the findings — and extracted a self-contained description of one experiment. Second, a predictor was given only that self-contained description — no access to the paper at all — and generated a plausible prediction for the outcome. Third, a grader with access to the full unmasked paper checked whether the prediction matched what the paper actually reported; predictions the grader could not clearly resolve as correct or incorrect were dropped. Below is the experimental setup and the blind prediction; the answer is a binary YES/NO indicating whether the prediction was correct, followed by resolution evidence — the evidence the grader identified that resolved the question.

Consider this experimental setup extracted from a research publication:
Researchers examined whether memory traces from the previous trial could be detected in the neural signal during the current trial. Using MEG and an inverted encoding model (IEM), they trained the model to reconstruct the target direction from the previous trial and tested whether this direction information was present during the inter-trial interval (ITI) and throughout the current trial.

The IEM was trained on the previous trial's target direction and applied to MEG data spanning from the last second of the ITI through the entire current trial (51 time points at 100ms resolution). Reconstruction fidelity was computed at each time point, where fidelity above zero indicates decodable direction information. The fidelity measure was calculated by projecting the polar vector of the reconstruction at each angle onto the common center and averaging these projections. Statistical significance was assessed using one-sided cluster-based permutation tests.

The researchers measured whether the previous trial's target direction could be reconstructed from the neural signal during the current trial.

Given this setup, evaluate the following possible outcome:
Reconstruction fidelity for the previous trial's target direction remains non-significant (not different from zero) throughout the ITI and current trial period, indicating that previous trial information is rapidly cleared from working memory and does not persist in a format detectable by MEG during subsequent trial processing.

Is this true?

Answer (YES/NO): NO